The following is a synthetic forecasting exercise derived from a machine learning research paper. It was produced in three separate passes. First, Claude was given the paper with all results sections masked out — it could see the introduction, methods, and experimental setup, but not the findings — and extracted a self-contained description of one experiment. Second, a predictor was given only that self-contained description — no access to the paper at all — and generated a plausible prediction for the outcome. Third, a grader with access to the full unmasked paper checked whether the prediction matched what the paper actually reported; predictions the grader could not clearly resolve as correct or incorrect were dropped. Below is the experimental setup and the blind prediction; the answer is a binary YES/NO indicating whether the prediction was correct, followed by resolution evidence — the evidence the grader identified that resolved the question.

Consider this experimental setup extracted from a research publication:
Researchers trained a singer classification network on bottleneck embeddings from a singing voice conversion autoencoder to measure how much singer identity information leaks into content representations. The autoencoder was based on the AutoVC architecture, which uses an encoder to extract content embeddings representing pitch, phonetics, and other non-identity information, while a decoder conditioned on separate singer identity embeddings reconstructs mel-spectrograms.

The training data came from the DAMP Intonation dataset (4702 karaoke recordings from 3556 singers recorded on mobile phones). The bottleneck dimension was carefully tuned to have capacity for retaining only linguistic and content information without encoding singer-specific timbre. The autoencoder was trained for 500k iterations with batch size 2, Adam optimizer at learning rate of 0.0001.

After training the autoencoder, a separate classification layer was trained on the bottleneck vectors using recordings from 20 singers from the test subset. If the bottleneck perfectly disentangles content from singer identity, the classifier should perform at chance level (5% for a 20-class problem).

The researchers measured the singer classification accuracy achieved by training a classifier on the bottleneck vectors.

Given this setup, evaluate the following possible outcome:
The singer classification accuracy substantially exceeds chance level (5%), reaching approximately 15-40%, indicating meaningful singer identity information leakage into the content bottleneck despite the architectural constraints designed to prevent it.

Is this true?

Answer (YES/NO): NO